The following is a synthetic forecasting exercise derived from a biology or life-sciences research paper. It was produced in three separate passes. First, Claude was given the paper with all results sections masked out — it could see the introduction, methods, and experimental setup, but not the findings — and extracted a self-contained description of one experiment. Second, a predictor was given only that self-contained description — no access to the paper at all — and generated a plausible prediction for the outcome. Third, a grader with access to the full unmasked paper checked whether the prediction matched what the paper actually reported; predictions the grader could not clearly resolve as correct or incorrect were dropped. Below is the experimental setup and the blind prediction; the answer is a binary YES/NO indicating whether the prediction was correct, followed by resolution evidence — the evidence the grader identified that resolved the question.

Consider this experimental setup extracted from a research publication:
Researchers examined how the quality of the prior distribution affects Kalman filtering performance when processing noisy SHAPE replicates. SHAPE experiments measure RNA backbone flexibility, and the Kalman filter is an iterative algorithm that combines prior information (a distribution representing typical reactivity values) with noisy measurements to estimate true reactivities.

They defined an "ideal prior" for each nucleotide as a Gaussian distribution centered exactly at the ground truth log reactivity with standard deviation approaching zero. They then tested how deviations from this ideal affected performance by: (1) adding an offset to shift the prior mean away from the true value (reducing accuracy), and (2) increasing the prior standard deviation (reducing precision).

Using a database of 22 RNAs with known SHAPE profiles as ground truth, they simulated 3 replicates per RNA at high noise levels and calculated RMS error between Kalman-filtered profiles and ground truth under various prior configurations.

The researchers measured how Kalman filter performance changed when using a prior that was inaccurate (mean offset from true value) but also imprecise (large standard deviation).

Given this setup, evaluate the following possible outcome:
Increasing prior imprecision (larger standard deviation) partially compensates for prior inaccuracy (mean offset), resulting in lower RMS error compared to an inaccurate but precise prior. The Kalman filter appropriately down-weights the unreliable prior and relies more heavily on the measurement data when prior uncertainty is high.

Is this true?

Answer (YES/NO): YES